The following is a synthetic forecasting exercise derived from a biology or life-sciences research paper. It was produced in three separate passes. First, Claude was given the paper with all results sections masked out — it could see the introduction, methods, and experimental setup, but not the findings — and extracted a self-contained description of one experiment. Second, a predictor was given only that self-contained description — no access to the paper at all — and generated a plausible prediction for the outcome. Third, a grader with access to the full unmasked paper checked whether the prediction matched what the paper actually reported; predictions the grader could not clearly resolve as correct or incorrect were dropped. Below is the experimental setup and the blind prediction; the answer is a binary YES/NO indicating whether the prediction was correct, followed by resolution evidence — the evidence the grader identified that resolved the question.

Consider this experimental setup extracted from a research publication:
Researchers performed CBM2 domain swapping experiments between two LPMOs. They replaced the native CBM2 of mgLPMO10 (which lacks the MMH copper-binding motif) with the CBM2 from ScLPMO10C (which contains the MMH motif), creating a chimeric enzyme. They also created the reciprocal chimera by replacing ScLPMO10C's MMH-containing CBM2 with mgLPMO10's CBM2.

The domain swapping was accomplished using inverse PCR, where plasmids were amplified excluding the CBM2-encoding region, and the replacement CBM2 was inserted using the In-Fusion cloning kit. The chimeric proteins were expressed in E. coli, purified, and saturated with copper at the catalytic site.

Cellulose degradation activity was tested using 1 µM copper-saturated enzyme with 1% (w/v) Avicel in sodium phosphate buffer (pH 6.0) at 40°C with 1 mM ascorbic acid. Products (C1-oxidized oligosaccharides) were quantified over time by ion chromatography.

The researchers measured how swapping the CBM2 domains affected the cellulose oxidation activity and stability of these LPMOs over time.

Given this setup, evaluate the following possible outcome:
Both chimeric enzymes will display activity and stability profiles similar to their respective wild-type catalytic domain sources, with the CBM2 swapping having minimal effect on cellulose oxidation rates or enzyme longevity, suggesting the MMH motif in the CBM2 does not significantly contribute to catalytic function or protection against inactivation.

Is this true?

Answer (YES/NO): NO